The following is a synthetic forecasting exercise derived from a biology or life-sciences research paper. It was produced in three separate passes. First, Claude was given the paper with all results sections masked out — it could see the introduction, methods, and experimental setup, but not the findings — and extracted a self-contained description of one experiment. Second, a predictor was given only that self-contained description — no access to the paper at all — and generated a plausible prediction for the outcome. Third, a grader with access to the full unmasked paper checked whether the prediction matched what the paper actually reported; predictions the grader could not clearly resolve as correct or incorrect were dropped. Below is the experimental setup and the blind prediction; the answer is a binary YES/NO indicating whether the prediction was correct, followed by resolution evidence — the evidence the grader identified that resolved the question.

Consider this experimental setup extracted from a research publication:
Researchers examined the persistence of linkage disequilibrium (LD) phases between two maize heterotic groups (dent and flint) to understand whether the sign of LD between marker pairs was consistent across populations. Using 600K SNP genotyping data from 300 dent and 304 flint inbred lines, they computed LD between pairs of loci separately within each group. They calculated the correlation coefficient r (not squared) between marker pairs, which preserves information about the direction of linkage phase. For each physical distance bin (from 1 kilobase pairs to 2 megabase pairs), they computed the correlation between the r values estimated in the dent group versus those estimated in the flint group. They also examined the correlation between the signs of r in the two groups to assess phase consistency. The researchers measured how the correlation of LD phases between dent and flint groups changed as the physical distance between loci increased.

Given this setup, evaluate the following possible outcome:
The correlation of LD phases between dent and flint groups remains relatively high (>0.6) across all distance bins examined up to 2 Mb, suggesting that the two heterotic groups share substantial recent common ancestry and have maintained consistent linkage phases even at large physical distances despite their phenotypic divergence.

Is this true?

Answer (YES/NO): NO